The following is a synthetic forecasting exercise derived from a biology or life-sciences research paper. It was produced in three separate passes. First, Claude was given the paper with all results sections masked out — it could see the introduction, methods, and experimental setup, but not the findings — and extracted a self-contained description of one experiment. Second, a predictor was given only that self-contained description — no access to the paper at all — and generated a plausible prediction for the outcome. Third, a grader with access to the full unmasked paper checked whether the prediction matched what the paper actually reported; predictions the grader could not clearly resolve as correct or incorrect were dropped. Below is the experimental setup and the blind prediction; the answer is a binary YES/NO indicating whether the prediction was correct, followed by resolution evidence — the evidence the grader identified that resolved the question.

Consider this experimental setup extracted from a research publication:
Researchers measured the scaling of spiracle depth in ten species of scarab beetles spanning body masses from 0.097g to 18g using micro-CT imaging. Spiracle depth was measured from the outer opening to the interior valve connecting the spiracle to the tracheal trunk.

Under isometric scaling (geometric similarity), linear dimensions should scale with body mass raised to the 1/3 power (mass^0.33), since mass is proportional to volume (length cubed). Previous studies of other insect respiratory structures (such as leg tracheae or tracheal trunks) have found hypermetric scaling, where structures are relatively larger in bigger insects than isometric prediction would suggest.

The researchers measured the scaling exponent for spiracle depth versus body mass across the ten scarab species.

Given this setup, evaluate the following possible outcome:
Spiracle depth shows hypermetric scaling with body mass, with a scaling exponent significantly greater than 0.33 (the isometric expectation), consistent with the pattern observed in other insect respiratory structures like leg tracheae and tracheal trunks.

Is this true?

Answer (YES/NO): NO